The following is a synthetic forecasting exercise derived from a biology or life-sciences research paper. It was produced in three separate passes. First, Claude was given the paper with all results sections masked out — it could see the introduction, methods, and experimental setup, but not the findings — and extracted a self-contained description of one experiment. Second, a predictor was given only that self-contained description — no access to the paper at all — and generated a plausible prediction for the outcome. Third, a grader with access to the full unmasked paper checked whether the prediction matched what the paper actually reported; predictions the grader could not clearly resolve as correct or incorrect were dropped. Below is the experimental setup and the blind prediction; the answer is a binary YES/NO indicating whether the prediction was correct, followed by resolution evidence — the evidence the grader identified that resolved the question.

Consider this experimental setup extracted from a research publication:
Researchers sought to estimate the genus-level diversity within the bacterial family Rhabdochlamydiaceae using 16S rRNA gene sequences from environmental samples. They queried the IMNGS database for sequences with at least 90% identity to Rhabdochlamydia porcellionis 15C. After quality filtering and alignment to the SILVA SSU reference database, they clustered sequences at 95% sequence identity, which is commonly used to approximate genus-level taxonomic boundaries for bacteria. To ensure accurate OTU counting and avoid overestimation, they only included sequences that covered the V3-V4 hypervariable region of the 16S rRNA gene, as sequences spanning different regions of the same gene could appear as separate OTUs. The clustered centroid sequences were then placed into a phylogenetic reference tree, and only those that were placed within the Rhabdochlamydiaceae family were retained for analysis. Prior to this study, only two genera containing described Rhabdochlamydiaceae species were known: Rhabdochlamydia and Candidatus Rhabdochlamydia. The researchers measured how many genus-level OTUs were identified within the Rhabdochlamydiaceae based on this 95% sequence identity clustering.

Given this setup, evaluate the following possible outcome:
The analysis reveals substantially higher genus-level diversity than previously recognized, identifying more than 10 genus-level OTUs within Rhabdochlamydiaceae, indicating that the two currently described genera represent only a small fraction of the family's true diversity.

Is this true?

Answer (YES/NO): YES